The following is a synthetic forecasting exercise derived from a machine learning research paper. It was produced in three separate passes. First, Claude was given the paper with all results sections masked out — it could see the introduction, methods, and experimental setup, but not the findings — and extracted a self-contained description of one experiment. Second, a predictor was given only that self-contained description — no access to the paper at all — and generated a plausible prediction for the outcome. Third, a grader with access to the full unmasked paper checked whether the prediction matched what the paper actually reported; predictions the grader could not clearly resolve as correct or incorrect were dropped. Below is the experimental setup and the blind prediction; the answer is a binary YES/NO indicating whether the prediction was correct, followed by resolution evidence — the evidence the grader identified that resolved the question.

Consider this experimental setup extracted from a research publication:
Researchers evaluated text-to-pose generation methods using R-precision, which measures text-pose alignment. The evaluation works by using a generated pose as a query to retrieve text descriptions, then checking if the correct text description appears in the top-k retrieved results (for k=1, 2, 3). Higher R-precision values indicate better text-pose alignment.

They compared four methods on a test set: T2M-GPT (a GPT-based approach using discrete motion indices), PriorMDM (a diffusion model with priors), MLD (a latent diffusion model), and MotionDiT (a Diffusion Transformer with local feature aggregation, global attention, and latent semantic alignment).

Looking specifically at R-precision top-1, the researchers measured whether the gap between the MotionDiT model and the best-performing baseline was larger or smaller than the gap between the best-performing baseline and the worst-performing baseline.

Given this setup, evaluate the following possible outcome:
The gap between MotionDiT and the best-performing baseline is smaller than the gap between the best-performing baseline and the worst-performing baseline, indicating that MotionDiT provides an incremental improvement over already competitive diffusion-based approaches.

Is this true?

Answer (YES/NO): YES